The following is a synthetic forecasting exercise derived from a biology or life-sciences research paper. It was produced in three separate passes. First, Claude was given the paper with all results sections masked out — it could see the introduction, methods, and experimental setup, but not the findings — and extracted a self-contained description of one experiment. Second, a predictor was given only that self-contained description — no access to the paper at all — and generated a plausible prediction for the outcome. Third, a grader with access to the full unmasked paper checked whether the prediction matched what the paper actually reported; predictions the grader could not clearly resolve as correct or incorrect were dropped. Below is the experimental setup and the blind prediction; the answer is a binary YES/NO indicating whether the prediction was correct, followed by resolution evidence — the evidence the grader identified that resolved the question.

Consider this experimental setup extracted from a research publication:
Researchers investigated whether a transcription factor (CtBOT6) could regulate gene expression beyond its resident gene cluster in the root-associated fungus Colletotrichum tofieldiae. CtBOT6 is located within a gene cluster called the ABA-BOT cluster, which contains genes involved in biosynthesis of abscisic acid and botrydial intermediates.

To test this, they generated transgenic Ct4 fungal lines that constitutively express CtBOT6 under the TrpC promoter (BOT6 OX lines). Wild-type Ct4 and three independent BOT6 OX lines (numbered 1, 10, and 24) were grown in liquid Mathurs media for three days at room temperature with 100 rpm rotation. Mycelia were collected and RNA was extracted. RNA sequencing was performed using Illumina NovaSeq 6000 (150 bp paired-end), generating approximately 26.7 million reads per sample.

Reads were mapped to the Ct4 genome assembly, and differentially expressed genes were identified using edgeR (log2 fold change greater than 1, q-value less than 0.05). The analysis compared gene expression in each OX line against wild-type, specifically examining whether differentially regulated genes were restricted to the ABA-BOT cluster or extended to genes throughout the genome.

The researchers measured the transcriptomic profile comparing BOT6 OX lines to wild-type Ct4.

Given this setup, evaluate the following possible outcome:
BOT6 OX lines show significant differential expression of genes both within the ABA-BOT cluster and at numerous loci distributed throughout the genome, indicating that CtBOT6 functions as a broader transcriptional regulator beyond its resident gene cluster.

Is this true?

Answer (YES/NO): YES